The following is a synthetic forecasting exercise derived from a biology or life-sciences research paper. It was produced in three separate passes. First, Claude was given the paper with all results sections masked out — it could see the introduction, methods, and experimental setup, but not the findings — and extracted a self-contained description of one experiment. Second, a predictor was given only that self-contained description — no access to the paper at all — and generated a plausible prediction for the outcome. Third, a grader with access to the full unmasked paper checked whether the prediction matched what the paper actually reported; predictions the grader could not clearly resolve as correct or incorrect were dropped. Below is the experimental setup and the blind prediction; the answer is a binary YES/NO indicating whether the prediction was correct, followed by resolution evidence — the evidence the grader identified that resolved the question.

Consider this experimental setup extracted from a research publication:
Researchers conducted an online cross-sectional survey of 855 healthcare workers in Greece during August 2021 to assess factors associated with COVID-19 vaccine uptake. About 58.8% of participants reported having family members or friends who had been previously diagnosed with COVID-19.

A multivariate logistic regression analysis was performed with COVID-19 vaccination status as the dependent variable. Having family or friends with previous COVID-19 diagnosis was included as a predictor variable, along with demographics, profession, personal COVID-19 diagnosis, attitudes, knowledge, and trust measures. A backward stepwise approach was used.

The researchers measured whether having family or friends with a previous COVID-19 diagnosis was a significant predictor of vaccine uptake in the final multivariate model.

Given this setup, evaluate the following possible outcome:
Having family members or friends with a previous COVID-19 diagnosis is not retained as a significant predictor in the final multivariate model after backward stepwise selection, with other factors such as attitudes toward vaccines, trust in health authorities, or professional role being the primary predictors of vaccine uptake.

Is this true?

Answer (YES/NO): YES